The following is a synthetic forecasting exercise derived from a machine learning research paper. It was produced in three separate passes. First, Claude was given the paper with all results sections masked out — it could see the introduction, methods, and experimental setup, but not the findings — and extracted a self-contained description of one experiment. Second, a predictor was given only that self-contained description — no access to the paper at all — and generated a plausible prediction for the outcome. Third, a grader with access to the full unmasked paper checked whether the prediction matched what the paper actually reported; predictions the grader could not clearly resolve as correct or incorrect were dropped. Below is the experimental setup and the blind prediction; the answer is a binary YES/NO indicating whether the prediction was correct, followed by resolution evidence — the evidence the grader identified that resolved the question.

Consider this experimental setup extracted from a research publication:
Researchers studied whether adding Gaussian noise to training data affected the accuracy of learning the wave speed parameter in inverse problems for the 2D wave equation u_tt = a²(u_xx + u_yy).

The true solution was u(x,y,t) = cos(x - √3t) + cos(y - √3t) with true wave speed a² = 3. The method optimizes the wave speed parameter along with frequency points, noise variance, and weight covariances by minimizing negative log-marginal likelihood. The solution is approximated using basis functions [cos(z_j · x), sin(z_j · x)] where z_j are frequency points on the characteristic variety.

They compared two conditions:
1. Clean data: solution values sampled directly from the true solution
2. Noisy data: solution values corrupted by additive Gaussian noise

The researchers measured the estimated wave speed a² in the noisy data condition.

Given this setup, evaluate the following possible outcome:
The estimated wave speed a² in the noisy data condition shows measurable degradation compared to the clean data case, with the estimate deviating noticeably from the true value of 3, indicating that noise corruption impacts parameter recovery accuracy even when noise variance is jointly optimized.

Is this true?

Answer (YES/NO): NO